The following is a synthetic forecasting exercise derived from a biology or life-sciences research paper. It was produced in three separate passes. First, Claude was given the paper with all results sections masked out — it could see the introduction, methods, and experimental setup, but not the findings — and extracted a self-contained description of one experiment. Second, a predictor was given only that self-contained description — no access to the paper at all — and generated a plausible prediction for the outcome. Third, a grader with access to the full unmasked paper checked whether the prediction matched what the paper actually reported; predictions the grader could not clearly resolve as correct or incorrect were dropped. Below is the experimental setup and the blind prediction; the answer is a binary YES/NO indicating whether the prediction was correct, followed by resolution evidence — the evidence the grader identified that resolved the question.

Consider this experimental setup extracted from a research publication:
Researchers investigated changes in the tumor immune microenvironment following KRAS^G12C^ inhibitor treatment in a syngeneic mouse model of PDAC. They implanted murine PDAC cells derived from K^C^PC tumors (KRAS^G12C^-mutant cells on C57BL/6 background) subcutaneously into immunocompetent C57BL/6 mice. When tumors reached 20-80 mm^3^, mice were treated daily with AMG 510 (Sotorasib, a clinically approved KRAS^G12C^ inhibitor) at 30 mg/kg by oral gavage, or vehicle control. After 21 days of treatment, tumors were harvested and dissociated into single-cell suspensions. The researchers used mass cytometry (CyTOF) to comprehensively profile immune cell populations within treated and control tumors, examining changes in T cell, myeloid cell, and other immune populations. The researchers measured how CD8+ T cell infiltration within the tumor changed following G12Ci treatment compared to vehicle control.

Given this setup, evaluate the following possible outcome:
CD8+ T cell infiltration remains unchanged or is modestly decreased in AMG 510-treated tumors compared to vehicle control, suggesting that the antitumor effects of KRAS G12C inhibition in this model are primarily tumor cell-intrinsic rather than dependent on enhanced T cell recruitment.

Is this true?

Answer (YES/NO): NO